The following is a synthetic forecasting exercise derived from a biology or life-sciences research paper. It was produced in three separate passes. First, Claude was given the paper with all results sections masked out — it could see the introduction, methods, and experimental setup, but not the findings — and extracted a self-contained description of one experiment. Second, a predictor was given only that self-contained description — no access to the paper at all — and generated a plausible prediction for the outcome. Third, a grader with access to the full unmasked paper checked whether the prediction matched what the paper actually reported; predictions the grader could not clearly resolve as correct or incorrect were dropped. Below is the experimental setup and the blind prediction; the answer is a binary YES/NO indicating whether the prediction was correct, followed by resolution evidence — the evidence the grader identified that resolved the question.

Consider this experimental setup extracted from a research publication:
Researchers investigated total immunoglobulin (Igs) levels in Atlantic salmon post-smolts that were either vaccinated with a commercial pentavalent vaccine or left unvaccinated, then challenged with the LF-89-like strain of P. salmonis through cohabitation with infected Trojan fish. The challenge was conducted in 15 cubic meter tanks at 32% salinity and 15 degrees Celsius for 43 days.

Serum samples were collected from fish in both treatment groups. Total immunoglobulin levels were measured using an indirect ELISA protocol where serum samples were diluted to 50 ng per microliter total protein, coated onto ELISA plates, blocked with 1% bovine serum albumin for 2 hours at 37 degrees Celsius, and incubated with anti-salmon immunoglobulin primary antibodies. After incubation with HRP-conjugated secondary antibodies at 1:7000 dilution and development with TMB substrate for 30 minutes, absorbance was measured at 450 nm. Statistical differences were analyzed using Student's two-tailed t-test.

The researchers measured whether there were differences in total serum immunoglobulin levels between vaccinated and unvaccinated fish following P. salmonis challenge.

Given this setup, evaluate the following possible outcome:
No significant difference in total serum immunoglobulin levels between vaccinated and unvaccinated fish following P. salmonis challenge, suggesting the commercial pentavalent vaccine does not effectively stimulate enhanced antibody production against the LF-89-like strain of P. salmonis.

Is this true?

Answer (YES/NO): YES